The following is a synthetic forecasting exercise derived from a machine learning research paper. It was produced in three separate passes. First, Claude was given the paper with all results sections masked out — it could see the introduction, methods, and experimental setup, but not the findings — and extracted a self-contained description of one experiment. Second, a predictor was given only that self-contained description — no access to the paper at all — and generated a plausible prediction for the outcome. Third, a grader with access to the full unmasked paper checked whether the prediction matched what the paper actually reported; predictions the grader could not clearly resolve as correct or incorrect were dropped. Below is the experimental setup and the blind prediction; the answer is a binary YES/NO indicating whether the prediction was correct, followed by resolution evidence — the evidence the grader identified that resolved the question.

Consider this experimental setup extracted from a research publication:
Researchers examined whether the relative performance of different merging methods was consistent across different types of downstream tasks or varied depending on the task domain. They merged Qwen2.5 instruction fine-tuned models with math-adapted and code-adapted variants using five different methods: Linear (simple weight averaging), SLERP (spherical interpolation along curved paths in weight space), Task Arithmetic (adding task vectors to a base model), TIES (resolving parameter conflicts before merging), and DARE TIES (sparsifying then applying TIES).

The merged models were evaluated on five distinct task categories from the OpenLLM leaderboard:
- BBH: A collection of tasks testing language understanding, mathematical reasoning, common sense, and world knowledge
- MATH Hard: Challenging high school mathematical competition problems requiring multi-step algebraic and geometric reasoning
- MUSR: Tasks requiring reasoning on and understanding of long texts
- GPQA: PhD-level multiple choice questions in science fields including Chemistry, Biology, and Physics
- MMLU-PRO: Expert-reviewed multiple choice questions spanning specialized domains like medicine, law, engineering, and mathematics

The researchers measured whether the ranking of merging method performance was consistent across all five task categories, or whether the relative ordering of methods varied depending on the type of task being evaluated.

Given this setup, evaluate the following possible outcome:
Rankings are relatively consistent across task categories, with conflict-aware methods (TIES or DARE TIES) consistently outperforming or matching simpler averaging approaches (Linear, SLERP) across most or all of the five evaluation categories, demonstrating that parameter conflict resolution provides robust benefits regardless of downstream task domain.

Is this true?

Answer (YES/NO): NO